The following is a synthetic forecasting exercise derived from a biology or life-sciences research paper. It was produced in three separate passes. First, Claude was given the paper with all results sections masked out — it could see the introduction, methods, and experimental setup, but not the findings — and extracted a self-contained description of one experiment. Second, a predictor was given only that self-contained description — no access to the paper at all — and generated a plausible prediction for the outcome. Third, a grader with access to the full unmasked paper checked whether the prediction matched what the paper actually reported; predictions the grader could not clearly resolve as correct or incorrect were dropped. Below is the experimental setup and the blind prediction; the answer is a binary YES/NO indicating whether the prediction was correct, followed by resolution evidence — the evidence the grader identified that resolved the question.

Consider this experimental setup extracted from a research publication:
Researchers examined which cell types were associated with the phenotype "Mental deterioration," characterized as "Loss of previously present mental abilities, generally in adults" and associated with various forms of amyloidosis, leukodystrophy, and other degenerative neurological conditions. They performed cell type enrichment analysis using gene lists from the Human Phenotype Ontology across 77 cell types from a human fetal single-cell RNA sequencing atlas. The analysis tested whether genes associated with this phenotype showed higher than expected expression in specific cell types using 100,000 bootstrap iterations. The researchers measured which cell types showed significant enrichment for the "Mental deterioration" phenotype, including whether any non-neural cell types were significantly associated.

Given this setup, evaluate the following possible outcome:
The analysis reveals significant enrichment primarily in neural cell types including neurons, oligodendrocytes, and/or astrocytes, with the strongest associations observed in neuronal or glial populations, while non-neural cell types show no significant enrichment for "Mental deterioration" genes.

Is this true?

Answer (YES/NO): YES